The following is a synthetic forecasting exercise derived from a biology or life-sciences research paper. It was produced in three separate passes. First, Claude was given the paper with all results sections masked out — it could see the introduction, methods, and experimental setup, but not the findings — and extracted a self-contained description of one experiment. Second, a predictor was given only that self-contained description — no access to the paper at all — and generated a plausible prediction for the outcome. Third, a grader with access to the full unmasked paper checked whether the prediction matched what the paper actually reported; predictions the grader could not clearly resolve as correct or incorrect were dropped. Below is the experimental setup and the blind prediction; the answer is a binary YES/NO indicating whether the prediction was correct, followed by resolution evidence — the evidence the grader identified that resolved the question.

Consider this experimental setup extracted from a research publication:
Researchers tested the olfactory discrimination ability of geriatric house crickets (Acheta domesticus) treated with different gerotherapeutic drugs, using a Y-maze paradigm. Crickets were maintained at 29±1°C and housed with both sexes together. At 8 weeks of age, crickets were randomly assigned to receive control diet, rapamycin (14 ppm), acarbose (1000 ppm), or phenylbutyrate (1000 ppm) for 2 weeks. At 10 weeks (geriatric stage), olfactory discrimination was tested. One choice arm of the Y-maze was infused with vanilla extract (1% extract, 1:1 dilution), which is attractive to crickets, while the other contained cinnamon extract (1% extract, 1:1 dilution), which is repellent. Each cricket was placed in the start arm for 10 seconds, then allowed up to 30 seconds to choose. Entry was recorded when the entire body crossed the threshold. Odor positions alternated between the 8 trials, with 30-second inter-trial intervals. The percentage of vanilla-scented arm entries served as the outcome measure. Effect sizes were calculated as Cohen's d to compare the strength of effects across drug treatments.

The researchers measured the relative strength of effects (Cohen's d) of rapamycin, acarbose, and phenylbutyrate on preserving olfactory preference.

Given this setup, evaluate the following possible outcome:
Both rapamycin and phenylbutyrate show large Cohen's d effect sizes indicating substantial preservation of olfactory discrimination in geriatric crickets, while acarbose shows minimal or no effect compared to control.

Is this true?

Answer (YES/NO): NO